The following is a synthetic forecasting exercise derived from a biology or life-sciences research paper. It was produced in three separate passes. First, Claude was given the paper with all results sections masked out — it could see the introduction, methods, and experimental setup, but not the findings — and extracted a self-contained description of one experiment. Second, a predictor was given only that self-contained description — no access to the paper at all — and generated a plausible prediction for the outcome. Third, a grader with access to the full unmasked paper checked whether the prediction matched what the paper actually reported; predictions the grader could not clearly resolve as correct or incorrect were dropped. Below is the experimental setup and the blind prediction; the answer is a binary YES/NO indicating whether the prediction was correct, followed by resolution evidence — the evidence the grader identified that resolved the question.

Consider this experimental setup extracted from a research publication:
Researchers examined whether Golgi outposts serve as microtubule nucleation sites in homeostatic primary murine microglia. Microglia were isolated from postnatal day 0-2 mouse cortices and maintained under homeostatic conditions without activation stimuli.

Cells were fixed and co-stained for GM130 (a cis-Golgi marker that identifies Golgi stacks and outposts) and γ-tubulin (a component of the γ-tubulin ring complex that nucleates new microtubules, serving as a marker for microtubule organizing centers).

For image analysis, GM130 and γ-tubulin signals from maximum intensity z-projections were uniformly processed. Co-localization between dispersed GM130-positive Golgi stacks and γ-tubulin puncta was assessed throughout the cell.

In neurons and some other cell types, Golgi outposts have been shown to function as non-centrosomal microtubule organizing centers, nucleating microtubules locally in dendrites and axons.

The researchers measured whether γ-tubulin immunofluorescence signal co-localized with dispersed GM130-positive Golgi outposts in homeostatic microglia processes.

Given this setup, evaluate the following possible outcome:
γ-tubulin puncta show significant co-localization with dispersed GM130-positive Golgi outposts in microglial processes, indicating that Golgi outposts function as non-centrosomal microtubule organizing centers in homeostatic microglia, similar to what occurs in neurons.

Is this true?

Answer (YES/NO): YES